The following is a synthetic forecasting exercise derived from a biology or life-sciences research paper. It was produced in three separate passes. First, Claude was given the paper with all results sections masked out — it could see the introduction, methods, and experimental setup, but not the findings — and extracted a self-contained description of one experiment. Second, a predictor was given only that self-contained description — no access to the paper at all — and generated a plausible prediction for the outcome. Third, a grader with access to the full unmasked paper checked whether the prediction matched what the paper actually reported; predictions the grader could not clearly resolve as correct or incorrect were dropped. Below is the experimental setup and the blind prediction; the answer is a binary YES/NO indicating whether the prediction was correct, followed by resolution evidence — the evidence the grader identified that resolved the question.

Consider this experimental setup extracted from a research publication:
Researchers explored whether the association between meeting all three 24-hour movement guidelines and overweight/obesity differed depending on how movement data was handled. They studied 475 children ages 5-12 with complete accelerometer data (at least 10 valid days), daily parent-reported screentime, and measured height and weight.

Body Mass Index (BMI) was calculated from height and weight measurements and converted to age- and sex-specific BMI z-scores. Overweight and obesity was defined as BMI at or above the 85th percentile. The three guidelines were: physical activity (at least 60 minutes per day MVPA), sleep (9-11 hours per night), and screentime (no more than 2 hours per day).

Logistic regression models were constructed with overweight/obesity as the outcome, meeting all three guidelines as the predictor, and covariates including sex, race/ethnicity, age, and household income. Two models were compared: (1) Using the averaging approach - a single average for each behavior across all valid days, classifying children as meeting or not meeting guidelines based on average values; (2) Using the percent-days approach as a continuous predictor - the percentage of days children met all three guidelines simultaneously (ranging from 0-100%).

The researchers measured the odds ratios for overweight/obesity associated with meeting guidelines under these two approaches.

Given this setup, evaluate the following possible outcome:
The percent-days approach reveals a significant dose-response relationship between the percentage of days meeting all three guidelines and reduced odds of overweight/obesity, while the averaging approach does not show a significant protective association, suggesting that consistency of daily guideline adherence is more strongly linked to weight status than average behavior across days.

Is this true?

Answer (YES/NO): NO